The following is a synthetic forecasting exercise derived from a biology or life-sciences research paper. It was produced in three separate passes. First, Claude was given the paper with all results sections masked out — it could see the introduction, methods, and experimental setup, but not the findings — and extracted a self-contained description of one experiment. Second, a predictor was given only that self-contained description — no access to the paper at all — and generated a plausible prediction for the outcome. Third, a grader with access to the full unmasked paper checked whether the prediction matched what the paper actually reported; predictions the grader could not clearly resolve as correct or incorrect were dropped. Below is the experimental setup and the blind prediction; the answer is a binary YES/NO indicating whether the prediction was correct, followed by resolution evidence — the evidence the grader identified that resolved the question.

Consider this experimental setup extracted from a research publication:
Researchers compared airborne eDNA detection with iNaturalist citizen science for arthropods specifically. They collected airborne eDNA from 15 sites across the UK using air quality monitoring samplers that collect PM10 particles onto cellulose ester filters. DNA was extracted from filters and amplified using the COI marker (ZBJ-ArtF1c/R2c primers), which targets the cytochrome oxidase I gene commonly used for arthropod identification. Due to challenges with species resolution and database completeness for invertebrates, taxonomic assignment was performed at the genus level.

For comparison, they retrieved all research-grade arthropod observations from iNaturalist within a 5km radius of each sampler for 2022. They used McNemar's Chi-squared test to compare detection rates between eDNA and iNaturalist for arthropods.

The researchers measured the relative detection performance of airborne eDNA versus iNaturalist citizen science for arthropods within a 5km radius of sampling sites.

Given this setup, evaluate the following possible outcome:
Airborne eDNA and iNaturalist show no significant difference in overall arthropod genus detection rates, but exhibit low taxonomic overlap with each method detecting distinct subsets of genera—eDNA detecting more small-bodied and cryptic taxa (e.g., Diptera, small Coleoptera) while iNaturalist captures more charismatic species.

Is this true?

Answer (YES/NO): NO